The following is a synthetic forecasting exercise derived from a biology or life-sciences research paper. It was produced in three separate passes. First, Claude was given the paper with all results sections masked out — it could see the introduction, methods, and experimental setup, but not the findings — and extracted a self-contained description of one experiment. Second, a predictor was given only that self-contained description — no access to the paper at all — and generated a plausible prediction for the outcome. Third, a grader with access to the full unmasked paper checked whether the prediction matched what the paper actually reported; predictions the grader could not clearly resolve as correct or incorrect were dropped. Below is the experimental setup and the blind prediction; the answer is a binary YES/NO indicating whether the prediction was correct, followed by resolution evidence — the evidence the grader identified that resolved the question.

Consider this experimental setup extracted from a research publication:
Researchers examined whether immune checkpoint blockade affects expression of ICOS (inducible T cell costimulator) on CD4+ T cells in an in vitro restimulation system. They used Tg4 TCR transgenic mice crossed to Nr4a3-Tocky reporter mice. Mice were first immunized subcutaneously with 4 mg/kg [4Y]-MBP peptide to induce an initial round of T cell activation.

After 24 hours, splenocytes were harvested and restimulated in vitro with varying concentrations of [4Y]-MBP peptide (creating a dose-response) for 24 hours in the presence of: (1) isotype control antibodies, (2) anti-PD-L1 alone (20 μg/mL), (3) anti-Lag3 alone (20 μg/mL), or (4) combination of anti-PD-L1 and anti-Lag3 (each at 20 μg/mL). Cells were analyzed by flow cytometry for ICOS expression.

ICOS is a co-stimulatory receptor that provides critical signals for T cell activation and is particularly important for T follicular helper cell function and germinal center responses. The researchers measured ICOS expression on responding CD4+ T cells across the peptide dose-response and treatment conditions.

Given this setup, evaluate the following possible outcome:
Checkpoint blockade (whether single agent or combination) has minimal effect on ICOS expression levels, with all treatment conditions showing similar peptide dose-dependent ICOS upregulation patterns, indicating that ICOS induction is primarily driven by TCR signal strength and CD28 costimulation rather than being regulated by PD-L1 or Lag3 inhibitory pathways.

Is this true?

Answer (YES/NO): NO